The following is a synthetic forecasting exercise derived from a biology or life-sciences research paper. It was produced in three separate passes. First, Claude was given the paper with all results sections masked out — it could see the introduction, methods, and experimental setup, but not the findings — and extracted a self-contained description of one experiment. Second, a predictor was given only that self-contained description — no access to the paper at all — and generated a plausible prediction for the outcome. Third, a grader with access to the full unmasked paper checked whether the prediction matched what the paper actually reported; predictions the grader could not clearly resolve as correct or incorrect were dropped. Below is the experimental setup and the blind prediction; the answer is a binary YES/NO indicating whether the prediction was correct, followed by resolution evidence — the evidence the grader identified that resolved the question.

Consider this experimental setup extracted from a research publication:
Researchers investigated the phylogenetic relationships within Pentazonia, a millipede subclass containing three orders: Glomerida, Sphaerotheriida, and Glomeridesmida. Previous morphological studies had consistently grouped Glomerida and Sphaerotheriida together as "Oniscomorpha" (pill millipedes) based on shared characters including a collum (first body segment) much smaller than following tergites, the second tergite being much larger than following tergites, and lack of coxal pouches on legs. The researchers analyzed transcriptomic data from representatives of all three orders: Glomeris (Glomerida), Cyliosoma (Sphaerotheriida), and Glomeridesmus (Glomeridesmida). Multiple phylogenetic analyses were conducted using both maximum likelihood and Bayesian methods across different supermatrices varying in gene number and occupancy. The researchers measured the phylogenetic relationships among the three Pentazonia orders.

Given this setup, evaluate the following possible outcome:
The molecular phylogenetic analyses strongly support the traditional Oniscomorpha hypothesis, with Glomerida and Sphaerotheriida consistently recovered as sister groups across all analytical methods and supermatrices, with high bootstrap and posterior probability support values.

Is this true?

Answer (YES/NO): NO